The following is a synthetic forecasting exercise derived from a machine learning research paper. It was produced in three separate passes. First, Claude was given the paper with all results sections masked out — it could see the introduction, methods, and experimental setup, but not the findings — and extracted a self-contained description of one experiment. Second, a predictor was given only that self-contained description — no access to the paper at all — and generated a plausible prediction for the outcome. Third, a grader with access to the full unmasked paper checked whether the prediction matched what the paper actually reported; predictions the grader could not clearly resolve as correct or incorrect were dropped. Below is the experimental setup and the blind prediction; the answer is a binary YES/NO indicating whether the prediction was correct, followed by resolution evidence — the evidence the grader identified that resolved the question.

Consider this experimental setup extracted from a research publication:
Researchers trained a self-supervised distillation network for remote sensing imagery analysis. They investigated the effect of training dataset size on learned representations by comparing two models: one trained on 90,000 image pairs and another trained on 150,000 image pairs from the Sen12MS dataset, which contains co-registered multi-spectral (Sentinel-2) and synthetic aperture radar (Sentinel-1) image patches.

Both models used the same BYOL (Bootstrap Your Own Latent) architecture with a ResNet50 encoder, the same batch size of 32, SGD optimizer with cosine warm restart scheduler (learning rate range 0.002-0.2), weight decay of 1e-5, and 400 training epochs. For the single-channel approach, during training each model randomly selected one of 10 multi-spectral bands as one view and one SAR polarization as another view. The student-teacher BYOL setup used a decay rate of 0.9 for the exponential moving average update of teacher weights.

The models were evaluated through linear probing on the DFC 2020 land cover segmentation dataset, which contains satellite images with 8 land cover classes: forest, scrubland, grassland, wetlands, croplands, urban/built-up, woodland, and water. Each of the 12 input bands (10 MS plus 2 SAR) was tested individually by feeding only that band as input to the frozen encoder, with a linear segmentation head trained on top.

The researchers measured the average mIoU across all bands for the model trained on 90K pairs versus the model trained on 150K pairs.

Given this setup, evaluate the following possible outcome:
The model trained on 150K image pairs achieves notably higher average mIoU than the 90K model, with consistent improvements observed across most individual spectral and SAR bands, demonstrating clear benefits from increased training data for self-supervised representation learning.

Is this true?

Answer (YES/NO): NO